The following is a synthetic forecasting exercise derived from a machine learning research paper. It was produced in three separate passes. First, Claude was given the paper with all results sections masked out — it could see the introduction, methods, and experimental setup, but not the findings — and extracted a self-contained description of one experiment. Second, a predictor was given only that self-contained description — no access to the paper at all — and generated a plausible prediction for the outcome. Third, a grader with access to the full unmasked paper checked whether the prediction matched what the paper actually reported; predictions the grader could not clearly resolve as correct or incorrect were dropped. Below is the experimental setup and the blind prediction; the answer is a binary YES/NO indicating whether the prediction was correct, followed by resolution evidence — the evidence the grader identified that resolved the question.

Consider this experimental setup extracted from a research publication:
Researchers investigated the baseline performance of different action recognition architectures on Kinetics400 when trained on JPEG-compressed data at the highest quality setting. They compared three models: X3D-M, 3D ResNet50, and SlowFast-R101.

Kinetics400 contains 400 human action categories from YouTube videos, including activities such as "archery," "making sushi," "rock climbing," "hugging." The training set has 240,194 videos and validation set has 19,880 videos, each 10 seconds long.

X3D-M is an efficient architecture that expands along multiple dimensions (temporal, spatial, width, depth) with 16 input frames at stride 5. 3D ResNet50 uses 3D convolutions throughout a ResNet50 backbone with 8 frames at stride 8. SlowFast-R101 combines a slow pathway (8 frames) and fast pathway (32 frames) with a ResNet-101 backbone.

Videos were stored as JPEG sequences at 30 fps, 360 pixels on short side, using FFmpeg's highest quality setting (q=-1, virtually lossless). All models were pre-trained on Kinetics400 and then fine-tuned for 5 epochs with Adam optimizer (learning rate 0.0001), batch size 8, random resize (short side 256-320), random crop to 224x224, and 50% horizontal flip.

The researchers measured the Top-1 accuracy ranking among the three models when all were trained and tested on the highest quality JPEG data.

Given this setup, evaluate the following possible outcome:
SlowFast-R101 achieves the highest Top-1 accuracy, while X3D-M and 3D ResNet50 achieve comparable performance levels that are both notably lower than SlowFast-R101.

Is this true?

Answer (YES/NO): NO